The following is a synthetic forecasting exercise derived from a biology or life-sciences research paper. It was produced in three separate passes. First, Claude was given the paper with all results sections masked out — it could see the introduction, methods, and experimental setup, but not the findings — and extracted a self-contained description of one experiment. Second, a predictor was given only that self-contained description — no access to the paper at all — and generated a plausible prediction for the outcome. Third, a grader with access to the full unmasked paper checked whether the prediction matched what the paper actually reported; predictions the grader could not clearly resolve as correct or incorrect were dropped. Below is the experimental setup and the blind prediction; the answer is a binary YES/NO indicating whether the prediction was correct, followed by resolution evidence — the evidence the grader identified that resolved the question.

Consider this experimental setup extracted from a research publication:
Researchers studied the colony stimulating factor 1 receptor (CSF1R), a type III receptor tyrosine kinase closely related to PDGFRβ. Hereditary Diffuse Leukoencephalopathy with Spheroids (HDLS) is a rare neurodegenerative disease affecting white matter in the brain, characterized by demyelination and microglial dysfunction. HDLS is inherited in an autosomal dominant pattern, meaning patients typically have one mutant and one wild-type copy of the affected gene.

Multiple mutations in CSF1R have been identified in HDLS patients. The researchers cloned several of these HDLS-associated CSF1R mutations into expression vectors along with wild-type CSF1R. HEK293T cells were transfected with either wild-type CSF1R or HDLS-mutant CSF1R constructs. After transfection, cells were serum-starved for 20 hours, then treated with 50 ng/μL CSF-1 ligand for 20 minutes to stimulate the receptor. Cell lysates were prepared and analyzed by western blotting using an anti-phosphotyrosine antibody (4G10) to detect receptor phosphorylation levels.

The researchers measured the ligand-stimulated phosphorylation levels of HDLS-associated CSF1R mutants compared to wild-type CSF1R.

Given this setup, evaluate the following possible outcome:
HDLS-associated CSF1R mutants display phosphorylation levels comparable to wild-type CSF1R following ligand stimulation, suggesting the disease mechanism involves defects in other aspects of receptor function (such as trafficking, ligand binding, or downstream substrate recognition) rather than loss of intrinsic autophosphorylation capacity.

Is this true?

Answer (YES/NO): NO